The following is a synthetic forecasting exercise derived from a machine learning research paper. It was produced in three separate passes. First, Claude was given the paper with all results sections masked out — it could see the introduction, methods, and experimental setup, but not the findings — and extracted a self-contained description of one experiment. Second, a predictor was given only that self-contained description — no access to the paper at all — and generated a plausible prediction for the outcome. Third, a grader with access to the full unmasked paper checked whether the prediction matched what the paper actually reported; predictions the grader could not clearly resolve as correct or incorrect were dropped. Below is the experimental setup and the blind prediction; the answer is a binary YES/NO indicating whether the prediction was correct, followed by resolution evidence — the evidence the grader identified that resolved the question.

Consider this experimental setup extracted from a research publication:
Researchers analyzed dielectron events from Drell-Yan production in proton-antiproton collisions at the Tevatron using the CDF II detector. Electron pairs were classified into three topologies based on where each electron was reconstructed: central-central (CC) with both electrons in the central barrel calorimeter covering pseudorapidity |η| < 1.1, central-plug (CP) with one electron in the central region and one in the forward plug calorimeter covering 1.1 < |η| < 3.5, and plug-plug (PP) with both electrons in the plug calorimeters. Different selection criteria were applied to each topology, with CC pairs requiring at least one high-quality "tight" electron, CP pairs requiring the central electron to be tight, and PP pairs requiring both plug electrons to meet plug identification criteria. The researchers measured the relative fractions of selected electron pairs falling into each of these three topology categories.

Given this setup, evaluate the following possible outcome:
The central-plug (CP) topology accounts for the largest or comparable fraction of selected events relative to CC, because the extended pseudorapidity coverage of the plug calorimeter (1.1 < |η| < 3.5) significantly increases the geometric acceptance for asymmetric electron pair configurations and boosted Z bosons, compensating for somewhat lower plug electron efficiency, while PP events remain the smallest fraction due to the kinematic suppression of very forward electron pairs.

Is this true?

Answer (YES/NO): YES